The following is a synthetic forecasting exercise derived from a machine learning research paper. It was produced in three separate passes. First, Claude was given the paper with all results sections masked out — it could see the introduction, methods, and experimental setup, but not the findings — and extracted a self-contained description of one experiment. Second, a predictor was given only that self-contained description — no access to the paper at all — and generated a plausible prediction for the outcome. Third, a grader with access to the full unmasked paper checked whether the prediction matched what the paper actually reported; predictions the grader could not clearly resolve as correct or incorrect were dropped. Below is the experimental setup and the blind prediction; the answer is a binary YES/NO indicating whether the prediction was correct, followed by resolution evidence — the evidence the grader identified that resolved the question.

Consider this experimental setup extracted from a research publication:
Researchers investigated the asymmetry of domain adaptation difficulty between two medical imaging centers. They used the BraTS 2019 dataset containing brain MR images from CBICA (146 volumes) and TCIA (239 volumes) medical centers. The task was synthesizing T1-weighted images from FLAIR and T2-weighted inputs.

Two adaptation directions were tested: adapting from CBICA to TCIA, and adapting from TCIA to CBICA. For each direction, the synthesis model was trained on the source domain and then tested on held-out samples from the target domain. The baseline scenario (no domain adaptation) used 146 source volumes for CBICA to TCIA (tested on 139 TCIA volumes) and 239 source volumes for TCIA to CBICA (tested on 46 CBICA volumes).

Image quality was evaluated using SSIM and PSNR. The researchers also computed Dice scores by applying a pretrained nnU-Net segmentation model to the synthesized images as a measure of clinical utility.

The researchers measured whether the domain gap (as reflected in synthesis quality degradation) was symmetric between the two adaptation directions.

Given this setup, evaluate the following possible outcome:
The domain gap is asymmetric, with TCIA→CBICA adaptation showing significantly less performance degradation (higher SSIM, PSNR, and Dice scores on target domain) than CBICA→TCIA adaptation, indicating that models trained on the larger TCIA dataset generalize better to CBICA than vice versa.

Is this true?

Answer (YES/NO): NO